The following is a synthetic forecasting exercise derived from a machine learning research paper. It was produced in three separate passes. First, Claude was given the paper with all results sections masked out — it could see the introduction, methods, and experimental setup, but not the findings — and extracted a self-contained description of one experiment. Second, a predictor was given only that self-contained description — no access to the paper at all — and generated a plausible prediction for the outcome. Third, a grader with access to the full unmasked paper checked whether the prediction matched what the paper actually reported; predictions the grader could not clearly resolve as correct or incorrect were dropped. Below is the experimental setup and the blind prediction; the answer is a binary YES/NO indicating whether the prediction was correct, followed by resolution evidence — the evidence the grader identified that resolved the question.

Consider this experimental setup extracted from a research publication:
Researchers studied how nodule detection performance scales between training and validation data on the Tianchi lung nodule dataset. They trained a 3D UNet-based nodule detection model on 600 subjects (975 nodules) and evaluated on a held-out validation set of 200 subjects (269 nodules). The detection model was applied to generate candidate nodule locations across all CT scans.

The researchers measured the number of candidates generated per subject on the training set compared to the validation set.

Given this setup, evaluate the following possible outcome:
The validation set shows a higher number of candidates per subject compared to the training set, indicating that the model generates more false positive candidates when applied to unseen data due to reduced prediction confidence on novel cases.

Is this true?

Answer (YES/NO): NO